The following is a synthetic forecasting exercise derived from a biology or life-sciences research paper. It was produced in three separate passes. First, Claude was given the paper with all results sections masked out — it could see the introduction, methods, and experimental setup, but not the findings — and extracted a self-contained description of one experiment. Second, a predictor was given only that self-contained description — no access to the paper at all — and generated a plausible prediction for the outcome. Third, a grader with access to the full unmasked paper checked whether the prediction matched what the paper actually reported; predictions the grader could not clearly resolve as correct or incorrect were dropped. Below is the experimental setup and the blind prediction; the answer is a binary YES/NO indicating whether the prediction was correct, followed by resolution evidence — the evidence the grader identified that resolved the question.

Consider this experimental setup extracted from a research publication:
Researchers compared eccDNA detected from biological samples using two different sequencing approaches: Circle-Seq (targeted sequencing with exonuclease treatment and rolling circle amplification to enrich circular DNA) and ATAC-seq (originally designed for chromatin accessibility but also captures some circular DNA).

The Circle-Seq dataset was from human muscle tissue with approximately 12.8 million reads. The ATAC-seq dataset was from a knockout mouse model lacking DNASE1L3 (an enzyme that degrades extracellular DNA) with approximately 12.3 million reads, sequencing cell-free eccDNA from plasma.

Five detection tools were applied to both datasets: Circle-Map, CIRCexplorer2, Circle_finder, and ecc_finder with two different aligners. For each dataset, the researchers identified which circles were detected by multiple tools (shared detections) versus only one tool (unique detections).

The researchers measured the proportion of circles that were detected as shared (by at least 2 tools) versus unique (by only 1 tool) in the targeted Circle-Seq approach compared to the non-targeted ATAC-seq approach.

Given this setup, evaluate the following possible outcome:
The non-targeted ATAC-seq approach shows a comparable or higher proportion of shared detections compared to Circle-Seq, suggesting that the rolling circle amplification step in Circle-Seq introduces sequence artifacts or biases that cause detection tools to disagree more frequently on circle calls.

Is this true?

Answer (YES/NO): NO